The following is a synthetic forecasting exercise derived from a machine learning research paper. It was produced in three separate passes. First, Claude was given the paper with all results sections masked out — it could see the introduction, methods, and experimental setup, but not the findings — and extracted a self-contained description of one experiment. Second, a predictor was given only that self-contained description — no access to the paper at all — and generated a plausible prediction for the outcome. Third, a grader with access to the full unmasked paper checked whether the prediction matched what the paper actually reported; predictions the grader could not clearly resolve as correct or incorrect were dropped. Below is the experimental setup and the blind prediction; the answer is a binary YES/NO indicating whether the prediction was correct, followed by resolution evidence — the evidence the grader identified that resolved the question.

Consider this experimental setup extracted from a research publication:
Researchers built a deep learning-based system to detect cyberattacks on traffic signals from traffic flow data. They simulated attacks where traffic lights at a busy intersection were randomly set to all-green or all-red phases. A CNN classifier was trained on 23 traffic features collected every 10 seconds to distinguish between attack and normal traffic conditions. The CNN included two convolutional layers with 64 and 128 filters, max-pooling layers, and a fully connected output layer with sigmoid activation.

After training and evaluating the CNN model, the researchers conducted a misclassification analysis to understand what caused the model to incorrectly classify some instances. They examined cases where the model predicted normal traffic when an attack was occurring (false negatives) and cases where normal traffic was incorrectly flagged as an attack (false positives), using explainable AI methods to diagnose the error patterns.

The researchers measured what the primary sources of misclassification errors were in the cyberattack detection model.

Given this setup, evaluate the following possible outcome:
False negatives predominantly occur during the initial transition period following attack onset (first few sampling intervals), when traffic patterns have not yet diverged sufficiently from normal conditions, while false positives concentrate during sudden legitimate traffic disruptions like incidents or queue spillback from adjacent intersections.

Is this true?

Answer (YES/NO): NO